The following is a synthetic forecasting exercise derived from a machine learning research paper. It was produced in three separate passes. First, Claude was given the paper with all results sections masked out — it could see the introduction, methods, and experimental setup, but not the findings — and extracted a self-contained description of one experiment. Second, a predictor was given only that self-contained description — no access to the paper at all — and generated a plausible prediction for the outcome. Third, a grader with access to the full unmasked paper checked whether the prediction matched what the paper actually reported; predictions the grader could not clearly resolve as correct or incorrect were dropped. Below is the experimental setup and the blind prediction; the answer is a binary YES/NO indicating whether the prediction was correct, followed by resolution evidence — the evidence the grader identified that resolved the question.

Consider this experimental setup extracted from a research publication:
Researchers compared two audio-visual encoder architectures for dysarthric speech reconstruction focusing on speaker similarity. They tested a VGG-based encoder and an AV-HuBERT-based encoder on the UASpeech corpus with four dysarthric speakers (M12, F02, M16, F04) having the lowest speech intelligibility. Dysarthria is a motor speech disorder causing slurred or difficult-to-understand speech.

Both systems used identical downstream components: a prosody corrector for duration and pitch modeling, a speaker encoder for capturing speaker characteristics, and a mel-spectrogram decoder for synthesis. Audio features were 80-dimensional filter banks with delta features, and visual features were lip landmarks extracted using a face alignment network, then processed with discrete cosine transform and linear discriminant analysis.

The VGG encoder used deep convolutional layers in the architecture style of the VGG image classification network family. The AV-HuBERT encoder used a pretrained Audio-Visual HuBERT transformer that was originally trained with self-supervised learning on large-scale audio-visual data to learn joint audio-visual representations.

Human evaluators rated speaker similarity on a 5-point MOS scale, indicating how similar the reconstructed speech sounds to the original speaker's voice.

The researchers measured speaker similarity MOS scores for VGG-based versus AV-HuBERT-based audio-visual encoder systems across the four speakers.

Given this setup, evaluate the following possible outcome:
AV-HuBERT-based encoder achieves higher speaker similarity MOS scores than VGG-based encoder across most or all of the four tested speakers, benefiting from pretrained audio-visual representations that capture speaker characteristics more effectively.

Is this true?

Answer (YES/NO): YES